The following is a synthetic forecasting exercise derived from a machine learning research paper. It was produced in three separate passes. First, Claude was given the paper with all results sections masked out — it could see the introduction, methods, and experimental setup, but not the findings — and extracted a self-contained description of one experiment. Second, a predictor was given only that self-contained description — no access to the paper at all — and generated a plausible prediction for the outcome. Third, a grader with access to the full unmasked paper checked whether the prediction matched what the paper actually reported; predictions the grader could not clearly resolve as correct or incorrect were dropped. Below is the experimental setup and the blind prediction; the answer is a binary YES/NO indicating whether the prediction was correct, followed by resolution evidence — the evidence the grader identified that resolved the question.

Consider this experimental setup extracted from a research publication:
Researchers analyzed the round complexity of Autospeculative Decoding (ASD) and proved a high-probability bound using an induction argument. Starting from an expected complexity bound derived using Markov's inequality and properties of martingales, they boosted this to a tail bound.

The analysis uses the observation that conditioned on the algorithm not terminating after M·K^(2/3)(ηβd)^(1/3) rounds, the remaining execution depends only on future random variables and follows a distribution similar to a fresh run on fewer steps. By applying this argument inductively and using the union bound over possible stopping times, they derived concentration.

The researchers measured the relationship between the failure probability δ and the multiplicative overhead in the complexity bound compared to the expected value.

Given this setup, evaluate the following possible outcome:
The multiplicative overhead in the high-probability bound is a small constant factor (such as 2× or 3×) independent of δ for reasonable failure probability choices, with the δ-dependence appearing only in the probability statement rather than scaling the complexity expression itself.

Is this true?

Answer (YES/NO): NO